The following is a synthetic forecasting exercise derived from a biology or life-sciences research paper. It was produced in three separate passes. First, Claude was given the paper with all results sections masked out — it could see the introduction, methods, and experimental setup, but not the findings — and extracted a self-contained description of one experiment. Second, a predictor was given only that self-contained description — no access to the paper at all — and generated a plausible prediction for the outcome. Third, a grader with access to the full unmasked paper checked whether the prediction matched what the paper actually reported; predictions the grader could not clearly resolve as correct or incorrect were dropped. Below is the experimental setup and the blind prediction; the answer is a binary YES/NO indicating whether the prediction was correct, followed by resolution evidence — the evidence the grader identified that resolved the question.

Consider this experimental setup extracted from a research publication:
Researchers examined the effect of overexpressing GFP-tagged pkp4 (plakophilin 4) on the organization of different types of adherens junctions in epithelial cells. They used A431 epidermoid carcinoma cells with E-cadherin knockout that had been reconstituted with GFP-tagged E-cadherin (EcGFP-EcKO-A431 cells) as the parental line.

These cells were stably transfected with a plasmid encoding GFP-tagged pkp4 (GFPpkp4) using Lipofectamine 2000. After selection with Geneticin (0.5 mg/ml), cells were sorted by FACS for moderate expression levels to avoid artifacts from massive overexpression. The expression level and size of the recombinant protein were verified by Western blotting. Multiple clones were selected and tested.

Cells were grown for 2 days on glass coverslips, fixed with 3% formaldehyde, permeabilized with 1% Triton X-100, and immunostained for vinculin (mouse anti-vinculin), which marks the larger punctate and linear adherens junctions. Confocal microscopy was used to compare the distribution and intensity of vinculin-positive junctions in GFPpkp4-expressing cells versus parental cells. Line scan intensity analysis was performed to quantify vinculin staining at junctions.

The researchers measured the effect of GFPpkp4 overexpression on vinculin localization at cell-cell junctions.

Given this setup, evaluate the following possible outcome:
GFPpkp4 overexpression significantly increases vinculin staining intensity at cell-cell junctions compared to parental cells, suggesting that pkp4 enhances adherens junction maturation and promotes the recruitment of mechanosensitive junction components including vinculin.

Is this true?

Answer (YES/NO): NO